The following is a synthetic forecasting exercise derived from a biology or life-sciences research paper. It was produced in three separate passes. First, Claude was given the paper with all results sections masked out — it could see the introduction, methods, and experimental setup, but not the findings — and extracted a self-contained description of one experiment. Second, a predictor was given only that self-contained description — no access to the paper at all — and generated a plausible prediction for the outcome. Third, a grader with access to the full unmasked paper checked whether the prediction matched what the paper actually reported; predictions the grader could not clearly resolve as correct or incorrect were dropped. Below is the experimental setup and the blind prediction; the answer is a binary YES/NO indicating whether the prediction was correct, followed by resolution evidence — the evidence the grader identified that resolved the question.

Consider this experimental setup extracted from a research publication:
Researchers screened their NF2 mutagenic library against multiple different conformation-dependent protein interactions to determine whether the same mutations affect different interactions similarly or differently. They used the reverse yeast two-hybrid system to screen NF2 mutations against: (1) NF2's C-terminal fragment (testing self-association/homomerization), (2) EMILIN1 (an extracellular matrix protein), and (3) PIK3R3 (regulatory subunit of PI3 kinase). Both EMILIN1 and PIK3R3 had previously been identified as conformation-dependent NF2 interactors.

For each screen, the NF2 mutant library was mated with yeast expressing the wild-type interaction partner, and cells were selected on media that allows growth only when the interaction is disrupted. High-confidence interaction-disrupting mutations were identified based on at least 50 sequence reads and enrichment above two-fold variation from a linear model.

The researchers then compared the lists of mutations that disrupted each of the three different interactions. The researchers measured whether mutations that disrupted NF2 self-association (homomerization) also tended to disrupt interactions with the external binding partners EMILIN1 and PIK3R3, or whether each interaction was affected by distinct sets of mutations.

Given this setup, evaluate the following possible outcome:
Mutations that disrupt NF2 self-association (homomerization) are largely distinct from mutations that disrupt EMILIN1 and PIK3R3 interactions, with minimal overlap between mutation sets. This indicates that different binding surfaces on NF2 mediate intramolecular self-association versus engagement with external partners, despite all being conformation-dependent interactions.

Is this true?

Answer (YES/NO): NO